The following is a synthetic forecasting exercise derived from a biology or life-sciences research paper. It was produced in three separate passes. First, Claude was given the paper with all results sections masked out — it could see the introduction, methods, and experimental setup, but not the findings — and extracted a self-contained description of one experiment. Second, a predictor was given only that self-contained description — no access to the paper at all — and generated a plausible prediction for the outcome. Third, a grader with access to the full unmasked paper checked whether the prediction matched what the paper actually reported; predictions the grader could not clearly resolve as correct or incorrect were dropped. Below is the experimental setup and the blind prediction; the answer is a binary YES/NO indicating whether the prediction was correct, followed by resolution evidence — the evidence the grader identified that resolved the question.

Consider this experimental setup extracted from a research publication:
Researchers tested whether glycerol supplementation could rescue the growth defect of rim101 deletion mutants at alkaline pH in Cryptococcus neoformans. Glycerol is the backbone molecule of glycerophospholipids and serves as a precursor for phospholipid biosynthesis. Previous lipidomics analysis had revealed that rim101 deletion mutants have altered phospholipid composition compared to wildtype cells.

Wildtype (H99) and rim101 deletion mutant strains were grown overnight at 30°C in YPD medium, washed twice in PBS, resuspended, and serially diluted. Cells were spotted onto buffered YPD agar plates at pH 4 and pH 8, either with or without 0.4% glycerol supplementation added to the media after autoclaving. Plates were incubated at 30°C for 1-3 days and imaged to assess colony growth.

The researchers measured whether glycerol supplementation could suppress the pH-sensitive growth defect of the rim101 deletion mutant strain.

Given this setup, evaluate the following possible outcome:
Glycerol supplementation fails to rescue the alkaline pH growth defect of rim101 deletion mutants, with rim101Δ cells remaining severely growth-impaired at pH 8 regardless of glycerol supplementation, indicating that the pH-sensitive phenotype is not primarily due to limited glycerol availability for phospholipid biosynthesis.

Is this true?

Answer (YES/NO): NO